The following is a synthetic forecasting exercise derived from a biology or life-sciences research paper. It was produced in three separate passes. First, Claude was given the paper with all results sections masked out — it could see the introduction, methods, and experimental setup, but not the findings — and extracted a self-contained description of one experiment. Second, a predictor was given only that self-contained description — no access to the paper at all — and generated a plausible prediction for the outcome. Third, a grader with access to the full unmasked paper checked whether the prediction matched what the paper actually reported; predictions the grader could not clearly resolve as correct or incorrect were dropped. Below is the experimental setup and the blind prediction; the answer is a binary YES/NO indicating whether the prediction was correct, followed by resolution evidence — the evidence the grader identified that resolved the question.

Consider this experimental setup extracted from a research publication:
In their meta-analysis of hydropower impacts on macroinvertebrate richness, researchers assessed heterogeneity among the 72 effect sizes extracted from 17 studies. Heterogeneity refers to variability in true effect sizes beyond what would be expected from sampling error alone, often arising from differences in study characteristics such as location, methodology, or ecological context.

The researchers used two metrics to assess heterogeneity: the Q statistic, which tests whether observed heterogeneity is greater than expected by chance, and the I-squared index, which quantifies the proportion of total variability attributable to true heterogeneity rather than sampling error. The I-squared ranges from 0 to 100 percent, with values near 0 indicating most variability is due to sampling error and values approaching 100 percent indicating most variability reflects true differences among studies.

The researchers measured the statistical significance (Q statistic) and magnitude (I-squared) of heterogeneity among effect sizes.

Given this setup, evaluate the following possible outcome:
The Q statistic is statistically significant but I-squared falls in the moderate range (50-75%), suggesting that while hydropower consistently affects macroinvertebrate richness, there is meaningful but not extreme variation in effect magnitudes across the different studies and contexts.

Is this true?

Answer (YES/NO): NO